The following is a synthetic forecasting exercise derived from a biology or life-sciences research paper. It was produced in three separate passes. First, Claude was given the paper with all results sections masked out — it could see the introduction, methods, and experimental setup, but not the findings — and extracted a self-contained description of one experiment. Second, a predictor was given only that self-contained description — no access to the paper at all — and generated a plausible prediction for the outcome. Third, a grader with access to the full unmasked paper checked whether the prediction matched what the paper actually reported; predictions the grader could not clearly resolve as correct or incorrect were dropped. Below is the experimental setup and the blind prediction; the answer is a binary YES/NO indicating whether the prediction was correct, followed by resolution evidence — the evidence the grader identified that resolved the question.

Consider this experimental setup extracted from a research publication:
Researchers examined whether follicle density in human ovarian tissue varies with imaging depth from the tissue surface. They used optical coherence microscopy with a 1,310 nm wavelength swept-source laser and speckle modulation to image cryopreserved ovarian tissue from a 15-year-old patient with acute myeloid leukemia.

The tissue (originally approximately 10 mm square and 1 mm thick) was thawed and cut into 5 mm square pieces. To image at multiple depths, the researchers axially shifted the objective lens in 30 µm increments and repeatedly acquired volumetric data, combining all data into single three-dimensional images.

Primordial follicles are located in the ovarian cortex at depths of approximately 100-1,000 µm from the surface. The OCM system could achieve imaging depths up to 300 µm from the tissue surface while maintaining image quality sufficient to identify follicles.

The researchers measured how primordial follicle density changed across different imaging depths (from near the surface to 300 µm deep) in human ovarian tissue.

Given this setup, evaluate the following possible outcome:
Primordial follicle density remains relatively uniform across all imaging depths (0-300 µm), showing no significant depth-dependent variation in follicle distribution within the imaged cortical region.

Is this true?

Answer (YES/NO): NO